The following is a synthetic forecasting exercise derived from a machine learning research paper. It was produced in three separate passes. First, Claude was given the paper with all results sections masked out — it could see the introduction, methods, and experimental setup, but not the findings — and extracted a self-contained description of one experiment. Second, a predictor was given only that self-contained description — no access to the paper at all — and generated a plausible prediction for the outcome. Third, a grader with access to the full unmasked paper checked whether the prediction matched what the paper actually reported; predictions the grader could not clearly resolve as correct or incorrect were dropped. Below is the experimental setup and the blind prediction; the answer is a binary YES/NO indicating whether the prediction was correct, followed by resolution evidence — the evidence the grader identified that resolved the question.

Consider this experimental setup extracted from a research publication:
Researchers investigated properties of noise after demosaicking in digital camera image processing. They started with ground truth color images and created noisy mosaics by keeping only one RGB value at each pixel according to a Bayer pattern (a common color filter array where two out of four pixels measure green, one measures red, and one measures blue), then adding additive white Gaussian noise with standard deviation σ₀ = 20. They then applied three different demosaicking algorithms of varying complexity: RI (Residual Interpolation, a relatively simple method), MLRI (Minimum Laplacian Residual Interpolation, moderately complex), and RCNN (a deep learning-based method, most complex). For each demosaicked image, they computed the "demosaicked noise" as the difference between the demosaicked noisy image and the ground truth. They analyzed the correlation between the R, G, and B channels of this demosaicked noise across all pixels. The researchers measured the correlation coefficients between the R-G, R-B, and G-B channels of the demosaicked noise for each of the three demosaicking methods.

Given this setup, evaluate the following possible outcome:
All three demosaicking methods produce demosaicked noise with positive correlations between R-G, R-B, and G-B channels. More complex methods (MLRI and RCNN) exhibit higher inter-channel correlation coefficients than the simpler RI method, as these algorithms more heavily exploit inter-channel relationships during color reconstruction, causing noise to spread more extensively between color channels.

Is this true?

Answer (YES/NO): YES